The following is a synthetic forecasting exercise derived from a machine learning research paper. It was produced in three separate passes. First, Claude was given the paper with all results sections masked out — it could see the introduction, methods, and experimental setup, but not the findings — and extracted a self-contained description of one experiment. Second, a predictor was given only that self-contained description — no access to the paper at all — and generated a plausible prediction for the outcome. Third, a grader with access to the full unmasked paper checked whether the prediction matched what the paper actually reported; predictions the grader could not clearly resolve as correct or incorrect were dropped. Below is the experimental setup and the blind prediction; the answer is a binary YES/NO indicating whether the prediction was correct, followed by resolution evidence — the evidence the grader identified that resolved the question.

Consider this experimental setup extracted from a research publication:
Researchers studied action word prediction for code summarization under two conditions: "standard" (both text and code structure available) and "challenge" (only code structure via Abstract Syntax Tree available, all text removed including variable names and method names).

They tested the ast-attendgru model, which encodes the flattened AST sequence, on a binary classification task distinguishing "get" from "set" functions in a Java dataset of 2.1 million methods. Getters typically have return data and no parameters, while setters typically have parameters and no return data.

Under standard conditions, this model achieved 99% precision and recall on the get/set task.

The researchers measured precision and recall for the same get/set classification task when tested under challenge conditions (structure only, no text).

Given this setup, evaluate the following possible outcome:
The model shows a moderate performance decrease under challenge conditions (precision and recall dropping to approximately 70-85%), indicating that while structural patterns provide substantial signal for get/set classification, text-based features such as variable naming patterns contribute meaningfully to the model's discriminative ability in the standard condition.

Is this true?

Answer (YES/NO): NO